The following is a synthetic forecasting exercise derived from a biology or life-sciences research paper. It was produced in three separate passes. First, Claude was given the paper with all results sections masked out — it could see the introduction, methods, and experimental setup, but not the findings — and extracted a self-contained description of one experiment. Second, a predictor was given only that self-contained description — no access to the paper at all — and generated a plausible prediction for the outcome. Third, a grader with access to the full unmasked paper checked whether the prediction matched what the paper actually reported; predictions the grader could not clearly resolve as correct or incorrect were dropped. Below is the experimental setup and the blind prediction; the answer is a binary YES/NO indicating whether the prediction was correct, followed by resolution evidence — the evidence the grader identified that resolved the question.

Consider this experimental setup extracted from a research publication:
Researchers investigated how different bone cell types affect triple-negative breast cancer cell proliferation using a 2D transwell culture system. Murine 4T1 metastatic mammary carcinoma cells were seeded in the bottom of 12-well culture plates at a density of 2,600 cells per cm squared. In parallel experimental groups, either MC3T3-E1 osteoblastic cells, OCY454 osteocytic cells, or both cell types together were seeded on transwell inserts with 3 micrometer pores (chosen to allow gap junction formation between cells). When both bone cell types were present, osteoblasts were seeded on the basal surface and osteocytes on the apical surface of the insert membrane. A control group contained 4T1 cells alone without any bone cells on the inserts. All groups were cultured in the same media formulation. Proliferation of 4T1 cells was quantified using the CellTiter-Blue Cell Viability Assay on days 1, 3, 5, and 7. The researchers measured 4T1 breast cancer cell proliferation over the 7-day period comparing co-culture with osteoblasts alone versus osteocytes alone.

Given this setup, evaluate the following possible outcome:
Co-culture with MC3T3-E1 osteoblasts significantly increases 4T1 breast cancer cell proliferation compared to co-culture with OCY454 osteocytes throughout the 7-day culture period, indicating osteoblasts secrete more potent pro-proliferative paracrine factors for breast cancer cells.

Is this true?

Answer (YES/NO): NO